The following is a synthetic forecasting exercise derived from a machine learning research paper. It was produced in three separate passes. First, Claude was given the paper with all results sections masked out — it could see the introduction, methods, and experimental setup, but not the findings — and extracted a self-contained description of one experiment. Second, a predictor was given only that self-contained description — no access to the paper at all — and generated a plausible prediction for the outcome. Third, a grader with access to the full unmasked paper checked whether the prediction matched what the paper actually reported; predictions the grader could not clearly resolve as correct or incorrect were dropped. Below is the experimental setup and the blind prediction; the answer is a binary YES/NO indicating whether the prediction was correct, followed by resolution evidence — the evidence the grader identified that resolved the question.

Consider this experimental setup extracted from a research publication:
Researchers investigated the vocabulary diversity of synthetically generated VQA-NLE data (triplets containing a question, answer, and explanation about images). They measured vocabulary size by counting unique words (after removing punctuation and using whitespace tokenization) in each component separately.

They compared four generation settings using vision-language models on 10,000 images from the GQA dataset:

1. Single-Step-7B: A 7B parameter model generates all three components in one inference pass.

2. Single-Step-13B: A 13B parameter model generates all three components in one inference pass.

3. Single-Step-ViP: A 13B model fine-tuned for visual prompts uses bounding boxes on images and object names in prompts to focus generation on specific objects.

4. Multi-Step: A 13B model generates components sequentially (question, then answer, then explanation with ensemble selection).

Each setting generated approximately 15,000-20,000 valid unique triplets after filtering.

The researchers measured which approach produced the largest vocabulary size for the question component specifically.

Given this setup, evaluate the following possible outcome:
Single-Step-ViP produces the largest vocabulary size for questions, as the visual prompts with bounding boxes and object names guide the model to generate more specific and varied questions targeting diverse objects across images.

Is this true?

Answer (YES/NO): NO